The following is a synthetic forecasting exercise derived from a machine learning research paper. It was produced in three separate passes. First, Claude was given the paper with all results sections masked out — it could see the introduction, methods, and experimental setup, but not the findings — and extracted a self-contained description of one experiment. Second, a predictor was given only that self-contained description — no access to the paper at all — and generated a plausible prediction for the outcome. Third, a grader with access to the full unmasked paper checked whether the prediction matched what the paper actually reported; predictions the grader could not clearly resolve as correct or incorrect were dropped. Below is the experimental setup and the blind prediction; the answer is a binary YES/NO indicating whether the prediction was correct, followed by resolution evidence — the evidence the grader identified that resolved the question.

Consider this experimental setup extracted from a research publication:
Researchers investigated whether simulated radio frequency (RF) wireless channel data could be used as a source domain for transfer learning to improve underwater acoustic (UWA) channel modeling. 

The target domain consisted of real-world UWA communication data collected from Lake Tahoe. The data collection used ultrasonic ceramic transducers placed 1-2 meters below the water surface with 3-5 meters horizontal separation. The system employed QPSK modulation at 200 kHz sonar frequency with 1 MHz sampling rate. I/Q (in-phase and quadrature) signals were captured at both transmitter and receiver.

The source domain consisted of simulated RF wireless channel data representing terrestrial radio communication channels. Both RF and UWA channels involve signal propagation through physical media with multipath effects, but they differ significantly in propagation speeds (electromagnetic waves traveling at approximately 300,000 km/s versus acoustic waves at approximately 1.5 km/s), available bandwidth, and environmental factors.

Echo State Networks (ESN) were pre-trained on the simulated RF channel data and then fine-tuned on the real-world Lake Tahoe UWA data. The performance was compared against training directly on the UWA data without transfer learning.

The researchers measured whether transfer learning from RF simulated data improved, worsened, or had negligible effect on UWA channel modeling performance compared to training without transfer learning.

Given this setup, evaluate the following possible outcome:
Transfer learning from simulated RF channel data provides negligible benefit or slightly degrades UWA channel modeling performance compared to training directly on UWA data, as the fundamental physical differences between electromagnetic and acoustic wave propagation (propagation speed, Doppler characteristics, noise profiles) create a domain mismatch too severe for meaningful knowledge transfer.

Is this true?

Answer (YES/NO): NO